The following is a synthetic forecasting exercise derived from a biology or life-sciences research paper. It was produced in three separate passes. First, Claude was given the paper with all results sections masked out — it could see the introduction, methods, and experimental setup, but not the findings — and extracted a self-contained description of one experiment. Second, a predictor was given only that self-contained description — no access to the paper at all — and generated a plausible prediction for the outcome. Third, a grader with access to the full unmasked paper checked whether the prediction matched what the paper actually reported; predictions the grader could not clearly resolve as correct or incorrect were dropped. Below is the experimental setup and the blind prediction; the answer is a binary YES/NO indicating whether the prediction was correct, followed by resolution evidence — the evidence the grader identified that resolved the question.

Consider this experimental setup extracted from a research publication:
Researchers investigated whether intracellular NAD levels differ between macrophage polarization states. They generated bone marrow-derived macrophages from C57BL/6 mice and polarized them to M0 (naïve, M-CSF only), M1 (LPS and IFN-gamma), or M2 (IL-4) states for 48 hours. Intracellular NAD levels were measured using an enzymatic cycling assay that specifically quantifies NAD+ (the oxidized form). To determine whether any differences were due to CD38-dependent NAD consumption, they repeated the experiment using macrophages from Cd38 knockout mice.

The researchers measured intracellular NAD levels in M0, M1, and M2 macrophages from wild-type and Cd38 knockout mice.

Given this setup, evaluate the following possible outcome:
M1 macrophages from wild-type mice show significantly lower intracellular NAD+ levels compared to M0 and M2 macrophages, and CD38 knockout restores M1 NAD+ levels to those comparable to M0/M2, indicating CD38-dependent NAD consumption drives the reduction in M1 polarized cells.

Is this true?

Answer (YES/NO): NO